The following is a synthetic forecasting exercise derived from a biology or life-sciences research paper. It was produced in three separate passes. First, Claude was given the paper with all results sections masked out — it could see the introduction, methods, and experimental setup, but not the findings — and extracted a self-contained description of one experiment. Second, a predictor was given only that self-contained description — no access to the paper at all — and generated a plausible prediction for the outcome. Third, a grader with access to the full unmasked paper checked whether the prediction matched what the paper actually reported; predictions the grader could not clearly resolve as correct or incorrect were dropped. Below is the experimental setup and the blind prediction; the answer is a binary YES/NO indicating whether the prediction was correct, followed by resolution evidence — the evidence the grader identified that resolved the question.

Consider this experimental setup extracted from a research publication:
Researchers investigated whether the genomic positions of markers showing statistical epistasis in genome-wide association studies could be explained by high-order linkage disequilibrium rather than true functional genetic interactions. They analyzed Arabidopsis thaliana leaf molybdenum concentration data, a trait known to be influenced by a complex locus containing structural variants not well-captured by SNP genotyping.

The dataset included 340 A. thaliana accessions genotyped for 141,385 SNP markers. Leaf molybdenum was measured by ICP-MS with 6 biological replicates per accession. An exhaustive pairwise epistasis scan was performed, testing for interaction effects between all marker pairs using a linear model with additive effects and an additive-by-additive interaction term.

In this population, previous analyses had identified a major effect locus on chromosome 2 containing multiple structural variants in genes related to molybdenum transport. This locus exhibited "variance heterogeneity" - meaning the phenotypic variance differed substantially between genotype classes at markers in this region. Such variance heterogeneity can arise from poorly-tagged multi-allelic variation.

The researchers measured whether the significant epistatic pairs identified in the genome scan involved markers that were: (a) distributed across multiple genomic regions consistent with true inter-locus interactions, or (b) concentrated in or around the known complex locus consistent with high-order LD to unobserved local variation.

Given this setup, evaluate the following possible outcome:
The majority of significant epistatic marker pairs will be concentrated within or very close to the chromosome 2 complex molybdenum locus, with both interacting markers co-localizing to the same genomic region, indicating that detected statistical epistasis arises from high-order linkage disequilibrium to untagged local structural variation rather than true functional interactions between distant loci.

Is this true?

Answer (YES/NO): YES